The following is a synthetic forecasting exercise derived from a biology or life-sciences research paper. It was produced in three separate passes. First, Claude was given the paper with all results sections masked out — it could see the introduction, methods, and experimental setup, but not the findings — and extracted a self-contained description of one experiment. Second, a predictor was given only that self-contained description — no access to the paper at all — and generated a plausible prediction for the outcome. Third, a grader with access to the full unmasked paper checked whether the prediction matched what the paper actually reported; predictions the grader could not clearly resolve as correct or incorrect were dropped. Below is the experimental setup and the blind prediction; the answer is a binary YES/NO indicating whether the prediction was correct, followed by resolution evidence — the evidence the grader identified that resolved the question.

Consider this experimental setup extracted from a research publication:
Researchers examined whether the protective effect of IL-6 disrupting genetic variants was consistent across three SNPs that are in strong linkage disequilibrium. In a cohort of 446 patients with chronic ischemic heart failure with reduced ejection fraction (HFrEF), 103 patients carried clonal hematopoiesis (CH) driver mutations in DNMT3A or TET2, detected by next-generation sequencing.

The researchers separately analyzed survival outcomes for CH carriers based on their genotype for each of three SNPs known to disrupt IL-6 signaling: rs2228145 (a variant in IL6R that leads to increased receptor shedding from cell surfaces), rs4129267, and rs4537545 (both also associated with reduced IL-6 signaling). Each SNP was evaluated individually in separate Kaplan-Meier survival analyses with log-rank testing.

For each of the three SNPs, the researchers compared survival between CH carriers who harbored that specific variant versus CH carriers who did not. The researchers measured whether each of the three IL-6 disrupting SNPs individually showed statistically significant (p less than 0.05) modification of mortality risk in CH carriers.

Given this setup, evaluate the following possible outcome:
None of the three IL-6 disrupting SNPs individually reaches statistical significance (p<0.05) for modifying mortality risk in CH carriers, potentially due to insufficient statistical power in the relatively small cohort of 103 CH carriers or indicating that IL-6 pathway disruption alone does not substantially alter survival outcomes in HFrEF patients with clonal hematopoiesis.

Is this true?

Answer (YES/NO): NO